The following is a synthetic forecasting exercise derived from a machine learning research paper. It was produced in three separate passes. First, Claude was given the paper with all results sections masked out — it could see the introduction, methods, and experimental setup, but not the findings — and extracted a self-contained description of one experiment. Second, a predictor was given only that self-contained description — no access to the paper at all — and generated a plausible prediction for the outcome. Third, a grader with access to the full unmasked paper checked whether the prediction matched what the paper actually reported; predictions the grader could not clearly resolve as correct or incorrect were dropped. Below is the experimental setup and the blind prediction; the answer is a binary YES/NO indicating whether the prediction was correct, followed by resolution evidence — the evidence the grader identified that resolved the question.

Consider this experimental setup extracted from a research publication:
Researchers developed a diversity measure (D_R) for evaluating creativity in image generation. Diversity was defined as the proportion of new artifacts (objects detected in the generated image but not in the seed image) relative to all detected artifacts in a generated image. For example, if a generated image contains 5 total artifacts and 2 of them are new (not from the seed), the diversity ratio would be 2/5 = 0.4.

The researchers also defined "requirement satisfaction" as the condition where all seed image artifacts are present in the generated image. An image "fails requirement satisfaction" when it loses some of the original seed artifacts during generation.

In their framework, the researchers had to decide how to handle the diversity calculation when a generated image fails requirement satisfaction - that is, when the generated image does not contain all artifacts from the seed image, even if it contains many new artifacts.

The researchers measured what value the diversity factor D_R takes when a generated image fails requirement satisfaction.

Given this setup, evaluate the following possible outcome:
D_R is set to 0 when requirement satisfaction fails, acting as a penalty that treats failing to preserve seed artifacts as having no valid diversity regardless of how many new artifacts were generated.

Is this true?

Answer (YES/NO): YES